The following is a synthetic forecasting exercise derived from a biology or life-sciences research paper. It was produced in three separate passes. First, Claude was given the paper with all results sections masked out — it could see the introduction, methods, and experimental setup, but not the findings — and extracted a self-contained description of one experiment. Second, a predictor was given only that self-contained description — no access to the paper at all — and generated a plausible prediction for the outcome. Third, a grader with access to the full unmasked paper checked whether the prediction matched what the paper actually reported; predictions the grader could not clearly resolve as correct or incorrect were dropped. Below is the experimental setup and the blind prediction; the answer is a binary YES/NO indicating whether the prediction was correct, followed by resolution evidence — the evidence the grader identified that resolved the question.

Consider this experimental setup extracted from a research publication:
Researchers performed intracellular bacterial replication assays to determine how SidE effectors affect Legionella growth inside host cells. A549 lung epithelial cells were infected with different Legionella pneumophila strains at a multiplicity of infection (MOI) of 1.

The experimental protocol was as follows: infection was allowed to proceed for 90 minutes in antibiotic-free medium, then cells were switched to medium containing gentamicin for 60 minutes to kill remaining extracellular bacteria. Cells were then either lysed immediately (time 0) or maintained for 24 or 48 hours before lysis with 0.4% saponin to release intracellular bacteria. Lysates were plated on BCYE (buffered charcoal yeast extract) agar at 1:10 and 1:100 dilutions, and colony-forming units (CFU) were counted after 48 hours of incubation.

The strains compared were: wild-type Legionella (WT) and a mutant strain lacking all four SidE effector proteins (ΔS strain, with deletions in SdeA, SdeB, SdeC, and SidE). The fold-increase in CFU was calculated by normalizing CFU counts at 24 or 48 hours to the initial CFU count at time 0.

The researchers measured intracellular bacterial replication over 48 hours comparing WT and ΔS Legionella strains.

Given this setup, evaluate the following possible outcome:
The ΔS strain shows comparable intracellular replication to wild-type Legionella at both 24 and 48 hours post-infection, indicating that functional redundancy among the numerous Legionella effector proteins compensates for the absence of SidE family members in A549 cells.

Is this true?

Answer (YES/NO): NO